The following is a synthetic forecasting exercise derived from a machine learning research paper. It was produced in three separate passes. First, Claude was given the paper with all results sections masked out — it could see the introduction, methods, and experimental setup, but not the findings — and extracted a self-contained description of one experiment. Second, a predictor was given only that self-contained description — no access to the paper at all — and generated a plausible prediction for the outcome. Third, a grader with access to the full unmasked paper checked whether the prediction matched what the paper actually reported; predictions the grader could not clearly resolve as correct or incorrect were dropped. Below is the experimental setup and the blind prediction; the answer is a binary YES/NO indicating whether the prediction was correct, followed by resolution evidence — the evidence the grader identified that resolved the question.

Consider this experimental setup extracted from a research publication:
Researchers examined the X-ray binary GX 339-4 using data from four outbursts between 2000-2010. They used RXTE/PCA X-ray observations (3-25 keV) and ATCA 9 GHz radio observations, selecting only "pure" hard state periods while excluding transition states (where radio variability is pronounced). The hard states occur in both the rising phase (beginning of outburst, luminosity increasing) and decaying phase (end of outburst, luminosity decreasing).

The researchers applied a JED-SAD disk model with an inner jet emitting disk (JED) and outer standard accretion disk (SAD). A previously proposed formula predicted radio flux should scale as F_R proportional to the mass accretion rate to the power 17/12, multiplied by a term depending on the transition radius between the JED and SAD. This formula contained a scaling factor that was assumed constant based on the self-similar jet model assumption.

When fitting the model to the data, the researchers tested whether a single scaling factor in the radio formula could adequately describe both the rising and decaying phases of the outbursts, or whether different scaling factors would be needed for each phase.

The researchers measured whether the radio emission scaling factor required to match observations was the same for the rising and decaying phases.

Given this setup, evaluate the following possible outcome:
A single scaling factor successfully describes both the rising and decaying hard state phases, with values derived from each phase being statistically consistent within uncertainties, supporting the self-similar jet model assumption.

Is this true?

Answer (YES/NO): NO